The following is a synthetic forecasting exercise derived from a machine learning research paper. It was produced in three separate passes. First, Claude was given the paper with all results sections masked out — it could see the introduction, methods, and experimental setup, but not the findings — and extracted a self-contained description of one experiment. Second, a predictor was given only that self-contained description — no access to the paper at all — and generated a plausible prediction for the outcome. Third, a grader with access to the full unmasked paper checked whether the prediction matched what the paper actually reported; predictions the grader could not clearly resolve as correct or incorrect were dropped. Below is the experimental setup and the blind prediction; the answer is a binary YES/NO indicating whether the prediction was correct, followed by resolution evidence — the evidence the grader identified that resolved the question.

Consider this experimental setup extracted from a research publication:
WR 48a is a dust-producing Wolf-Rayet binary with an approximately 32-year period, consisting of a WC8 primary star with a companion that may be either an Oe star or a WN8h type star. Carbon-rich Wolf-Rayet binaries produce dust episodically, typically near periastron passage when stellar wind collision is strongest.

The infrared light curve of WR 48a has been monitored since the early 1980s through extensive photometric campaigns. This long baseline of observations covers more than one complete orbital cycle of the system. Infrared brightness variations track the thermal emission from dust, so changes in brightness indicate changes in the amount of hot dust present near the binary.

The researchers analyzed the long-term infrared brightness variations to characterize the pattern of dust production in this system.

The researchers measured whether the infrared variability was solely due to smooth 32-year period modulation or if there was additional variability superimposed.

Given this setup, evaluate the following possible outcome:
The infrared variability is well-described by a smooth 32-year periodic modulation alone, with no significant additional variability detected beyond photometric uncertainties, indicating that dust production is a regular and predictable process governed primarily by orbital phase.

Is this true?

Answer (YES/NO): NO